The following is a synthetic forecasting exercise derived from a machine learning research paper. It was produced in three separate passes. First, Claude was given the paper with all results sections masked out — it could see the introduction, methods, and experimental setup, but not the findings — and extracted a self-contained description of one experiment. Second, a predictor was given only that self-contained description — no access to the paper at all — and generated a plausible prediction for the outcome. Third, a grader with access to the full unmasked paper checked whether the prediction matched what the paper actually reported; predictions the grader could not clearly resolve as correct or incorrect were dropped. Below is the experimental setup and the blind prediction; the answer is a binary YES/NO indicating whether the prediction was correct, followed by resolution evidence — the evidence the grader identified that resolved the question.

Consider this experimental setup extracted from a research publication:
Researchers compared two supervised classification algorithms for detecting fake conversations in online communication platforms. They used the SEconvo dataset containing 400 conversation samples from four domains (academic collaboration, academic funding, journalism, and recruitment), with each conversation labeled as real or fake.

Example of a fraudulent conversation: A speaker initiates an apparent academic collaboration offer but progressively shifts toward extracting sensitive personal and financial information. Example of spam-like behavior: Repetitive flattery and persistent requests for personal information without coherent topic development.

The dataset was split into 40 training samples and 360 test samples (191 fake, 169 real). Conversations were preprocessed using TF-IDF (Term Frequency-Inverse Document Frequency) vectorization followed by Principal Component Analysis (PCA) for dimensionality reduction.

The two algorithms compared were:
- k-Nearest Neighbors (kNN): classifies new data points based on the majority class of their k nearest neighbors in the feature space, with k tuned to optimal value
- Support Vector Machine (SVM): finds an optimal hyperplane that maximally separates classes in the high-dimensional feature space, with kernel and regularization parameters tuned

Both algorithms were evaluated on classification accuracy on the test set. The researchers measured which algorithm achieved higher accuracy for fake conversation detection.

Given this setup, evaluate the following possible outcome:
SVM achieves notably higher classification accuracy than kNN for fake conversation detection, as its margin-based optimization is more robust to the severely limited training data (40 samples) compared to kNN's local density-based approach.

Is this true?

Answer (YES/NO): NO